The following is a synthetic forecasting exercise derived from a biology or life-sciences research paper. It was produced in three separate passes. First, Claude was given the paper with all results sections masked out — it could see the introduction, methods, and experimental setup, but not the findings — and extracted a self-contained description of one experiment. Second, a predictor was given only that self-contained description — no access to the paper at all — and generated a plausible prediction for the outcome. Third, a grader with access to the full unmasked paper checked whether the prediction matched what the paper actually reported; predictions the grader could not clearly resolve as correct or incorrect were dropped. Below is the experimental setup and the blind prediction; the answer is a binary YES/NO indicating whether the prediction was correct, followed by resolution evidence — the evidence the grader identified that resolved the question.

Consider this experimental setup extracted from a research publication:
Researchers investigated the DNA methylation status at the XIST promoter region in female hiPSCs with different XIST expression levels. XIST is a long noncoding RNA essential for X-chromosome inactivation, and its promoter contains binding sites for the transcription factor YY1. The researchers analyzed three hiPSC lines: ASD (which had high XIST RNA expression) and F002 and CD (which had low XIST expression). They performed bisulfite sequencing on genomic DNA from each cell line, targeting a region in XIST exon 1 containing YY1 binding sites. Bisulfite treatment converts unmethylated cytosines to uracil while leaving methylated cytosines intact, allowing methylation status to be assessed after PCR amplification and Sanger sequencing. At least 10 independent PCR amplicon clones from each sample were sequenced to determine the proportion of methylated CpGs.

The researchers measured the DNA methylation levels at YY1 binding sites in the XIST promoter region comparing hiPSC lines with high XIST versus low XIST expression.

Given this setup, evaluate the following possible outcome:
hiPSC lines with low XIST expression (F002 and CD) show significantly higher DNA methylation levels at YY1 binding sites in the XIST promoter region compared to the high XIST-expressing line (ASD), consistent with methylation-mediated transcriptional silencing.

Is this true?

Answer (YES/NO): YES